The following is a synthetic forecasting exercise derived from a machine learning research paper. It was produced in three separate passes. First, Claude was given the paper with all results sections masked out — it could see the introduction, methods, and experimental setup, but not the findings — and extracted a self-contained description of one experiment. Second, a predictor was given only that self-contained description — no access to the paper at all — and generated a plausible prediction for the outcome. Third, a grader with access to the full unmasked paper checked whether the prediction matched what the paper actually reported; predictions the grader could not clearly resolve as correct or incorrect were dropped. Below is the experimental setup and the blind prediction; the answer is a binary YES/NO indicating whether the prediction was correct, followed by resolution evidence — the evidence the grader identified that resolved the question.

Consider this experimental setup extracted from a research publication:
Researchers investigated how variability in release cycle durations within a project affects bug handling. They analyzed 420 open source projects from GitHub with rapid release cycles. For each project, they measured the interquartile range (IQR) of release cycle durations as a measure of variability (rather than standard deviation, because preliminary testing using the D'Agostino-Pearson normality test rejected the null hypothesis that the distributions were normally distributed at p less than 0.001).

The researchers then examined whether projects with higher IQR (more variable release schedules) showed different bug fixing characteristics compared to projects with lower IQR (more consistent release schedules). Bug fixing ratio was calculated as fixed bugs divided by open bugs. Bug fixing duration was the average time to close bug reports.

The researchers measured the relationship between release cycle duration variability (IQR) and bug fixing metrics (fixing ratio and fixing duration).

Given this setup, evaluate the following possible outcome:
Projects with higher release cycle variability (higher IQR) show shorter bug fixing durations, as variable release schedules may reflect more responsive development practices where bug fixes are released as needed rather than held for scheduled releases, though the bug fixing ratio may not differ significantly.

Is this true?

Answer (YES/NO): NO